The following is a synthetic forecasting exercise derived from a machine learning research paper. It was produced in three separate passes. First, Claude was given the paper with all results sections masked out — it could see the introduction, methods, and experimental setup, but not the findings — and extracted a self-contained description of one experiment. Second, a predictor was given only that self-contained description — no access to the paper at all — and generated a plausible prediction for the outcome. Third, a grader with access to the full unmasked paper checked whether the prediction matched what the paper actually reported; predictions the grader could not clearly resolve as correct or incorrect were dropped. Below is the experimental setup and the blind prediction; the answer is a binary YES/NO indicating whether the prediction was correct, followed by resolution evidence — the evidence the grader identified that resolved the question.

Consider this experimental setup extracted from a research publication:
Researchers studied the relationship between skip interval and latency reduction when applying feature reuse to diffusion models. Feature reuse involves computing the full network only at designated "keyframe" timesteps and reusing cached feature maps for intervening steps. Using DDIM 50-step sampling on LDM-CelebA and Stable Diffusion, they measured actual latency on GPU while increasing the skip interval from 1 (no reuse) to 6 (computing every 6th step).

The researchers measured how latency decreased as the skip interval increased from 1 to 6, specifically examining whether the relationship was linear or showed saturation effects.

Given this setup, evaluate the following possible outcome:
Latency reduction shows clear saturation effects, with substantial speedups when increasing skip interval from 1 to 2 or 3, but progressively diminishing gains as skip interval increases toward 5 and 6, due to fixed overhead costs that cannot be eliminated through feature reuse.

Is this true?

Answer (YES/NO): NO